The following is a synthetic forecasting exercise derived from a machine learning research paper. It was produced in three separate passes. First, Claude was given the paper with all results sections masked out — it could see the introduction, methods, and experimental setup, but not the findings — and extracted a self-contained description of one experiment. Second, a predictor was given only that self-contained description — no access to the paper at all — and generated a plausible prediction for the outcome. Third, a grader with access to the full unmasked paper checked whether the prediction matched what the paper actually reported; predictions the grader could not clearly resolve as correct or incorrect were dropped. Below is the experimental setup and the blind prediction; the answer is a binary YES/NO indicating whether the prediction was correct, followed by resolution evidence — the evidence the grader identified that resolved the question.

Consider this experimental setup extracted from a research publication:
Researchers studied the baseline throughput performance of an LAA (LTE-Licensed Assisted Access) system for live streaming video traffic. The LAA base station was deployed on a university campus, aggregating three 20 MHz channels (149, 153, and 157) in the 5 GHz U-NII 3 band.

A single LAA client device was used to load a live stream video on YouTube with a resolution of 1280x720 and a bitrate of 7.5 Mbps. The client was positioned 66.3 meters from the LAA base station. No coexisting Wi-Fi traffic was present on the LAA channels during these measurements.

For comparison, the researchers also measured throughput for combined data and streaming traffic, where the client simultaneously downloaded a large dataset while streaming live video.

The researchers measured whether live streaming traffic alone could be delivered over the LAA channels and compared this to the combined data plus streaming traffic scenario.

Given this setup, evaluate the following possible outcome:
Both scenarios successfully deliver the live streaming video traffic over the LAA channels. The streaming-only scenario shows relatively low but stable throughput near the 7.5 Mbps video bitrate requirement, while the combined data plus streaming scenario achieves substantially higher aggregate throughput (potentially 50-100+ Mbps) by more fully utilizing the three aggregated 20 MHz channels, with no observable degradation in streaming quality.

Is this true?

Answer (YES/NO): NO